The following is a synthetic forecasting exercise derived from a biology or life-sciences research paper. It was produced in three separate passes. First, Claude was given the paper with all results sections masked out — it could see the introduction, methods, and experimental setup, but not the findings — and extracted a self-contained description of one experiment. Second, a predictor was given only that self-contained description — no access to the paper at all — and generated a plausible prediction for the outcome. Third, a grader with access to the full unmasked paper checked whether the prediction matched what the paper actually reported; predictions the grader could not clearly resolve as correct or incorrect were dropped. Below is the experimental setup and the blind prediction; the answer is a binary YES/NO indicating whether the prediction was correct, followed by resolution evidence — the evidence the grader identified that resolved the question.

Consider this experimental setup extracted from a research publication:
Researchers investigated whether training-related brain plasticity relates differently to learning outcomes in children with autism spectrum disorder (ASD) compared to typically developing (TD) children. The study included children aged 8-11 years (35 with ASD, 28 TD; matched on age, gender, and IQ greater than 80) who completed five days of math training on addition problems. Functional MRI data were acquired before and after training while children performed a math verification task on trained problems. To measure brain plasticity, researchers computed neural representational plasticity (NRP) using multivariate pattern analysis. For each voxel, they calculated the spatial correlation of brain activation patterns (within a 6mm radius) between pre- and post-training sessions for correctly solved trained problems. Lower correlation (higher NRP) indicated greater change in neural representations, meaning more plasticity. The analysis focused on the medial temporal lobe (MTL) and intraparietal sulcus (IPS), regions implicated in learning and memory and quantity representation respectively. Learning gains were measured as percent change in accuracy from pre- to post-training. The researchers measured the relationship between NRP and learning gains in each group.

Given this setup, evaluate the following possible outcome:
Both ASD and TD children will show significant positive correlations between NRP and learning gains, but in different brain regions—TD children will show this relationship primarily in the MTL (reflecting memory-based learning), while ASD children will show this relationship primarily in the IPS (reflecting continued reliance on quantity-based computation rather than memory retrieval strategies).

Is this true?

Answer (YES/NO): NO